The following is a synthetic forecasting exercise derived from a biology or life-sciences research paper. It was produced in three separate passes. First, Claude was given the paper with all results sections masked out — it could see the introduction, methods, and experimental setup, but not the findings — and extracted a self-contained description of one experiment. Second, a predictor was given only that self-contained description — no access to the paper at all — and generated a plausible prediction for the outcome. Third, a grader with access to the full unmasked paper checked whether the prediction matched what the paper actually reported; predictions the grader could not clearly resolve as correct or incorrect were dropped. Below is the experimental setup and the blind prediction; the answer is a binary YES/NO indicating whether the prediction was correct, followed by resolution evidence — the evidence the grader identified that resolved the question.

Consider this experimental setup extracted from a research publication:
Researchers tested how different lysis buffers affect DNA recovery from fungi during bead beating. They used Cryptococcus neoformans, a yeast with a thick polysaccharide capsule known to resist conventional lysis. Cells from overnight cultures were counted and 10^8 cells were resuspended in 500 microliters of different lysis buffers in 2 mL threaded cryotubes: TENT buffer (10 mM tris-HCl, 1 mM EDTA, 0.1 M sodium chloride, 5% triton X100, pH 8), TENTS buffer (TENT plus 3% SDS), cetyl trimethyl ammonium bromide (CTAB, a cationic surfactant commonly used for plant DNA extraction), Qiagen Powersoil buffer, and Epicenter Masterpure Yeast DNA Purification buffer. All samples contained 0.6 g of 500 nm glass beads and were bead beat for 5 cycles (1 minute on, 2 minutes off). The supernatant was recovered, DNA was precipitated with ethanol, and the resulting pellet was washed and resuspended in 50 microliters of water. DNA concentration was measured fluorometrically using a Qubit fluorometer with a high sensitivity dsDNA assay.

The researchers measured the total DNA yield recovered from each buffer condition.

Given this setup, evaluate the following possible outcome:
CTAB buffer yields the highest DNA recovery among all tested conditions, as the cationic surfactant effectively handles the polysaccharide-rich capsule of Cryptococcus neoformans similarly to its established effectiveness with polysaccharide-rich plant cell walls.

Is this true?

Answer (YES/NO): NO